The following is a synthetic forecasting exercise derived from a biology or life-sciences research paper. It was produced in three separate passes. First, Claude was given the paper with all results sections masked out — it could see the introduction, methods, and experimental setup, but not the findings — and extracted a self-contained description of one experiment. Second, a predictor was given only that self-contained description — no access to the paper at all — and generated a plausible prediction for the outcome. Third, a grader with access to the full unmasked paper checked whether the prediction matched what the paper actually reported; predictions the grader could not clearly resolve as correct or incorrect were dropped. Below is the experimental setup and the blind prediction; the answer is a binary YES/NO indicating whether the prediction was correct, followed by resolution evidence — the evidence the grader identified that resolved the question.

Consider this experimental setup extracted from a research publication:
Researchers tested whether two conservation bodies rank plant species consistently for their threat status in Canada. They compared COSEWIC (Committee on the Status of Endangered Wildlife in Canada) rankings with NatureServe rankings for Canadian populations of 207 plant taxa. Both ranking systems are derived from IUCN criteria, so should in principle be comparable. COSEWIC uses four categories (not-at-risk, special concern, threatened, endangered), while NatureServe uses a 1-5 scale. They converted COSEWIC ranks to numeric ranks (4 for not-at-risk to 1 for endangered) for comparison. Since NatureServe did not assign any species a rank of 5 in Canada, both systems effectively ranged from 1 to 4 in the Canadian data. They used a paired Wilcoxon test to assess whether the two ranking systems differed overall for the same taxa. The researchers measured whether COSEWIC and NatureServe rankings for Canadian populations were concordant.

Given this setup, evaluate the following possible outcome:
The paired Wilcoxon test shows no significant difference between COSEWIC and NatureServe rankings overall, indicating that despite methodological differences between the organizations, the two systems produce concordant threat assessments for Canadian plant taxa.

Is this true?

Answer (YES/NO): NO